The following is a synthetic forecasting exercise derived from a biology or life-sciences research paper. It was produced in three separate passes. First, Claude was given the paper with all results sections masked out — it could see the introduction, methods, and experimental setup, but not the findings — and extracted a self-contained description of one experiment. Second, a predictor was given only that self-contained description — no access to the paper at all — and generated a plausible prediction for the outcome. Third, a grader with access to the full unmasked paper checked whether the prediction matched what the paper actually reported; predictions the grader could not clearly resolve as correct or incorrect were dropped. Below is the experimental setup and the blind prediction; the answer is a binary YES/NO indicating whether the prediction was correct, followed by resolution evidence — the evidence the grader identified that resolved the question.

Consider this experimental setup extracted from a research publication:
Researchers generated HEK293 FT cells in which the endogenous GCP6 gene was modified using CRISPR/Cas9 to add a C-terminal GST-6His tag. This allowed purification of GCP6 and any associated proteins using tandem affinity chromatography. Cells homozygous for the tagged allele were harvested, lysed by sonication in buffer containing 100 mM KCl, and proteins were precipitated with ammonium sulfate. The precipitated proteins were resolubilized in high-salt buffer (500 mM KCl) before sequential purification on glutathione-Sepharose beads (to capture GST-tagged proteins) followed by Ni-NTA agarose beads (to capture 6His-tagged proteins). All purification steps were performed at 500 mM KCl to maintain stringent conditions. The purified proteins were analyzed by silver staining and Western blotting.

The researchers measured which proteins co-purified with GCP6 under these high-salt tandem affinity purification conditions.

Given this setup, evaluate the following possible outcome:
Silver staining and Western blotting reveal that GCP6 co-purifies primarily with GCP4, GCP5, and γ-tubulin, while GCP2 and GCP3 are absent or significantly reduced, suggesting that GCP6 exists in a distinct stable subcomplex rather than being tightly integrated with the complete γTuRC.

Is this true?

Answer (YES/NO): YES